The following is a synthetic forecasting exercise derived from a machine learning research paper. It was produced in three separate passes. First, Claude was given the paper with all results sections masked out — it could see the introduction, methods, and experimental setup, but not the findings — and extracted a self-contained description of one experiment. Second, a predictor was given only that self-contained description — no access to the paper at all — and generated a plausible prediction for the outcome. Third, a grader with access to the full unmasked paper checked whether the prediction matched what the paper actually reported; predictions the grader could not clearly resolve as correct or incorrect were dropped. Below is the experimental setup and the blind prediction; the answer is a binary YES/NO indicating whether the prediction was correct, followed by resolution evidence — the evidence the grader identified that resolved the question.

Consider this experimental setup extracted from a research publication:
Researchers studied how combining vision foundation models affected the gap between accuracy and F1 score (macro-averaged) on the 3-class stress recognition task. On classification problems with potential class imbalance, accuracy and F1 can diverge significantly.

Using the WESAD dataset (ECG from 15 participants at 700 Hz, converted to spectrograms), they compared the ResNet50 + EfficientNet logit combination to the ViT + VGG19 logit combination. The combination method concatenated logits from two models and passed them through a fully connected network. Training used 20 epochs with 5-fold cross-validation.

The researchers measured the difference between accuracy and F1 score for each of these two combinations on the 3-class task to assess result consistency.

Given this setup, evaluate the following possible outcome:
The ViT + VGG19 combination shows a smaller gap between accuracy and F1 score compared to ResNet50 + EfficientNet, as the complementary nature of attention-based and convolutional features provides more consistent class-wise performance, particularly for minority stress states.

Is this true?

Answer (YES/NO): NO